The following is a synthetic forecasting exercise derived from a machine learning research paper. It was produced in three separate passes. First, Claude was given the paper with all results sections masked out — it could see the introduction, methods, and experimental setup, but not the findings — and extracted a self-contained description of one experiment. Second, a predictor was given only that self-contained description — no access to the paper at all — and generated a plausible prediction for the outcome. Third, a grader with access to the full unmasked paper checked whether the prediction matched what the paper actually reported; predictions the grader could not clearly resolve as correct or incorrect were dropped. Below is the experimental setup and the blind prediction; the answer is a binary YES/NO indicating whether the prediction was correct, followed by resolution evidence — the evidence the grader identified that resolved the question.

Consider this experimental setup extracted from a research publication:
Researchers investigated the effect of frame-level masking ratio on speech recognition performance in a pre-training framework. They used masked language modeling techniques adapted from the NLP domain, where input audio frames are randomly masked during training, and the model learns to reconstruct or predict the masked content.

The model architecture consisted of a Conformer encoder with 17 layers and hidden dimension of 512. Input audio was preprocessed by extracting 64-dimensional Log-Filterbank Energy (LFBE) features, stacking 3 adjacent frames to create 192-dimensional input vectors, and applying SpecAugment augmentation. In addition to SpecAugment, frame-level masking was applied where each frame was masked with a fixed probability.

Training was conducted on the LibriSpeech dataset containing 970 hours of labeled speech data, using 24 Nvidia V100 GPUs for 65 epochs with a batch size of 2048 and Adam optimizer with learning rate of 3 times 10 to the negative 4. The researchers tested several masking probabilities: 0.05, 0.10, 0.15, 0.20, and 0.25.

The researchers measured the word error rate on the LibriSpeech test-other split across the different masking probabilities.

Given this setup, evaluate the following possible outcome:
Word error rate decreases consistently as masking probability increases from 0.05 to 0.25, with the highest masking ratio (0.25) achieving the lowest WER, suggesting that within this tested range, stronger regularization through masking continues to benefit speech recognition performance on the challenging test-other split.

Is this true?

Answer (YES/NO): NO